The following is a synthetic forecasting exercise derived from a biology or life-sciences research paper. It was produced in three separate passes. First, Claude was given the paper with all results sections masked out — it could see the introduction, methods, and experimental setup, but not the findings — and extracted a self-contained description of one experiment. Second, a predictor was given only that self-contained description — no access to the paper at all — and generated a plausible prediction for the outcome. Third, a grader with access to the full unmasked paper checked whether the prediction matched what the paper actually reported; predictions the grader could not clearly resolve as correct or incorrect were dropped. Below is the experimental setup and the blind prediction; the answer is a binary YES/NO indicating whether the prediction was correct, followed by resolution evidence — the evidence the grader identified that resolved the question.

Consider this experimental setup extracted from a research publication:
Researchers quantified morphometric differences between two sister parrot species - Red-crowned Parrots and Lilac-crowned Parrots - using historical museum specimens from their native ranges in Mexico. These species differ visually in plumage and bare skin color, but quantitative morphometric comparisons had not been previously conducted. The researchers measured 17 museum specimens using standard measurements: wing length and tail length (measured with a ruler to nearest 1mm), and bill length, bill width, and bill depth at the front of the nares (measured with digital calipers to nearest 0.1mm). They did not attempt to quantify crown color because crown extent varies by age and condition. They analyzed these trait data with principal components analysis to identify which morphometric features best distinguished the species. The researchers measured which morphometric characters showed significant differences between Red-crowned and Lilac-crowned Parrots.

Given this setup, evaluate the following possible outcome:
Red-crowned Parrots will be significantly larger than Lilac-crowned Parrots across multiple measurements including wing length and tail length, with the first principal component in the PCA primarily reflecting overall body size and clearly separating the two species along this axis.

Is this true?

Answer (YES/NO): NO